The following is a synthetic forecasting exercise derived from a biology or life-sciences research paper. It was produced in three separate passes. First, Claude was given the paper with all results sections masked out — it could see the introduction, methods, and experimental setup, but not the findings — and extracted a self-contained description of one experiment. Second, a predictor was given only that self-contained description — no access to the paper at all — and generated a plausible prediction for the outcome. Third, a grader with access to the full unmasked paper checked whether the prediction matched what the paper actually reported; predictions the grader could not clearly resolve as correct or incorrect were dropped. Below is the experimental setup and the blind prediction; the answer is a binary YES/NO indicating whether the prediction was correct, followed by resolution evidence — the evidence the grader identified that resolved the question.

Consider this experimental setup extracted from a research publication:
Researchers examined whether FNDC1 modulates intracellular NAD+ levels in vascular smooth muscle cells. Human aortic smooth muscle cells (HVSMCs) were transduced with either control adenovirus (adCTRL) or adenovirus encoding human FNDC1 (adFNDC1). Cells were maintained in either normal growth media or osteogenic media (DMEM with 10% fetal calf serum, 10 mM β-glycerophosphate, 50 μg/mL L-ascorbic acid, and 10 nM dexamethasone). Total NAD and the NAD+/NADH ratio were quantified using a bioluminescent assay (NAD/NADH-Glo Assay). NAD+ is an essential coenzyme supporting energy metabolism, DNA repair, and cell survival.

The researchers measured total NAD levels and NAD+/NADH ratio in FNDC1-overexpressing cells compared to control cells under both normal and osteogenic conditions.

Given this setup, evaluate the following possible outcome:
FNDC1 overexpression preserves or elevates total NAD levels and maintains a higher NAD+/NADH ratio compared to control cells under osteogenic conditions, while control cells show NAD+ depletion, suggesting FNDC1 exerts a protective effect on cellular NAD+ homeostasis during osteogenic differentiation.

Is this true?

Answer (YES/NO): NO